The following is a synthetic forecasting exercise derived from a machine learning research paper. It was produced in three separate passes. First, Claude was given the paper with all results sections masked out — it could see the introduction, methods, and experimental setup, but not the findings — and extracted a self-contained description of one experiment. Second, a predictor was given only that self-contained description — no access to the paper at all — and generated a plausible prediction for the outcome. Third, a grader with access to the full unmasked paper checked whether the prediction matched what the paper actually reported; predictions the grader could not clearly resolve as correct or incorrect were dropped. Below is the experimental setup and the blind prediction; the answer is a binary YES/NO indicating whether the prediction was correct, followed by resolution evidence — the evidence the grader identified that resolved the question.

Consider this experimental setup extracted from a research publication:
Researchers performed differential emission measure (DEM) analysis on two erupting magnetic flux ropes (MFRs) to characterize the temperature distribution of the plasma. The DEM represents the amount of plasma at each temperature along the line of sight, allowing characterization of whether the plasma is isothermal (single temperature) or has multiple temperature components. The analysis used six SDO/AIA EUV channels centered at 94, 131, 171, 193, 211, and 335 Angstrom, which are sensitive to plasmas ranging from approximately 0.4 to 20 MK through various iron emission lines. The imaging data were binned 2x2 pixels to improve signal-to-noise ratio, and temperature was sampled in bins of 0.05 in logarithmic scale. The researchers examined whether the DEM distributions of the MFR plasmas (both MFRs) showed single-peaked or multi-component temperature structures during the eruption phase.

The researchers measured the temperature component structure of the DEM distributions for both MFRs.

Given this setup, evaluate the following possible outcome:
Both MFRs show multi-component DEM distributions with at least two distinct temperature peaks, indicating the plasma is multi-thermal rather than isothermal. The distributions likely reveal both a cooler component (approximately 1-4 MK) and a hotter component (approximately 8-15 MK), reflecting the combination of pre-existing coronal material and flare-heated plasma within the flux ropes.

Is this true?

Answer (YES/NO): NO